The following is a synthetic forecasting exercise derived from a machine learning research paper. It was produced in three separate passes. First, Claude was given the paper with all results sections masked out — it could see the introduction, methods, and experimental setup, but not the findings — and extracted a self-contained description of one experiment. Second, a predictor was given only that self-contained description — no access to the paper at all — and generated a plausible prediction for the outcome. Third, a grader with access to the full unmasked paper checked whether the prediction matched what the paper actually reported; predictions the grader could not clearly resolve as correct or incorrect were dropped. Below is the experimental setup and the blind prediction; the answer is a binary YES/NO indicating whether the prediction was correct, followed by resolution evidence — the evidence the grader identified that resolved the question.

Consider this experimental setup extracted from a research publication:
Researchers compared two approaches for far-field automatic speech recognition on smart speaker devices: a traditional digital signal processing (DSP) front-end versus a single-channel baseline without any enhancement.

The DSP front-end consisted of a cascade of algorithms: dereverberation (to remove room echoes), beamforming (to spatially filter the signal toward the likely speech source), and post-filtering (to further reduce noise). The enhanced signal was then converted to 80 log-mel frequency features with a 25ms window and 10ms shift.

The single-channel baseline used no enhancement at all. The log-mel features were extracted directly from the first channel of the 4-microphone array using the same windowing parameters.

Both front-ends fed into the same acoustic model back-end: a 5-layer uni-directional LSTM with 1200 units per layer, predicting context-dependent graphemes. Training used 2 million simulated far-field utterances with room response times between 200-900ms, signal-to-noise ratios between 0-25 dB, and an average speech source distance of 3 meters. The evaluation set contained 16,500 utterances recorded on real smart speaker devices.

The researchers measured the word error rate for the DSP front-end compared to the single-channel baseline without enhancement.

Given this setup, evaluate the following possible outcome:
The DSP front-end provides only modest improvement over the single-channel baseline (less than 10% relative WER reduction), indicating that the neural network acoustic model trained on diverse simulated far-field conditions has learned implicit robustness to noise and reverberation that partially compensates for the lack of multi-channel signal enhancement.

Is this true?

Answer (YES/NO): YES